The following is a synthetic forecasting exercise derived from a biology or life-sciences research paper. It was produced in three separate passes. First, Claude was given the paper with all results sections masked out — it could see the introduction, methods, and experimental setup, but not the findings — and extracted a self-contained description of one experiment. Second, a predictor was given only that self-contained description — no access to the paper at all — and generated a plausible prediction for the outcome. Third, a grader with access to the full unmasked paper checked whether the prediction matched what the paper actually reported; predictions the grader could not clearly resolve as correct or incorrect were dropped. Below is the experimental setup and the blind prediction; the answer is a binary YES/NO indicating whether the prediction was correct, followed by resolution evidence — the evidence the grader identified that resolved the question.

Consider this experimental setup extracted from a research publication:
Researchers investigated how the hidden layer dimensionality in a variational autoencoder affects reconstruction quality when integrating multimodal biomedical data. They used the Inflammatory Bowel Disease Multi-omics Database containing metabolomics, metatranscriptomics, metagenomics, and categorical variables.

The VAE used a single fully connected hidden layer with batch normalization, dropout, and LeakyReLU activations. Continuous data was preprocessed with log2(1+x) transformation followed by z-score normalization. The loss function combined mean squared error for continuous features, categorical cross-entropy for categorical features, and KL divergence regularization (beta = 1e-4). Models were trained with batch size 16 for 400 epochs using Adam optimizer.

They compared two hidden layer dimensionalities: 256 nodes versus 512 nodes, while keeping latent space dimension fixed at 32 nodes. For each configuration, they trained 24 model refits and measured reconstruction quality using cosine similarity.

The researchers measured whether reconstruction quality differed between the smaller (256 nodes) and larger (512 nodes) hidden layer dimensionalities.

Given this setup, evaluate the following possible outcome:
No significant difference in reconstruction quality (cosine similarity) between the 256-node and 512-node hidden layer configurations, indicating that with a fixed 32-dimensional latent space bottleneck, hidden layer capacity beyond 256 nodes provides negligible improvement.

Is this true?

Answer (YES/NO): YES